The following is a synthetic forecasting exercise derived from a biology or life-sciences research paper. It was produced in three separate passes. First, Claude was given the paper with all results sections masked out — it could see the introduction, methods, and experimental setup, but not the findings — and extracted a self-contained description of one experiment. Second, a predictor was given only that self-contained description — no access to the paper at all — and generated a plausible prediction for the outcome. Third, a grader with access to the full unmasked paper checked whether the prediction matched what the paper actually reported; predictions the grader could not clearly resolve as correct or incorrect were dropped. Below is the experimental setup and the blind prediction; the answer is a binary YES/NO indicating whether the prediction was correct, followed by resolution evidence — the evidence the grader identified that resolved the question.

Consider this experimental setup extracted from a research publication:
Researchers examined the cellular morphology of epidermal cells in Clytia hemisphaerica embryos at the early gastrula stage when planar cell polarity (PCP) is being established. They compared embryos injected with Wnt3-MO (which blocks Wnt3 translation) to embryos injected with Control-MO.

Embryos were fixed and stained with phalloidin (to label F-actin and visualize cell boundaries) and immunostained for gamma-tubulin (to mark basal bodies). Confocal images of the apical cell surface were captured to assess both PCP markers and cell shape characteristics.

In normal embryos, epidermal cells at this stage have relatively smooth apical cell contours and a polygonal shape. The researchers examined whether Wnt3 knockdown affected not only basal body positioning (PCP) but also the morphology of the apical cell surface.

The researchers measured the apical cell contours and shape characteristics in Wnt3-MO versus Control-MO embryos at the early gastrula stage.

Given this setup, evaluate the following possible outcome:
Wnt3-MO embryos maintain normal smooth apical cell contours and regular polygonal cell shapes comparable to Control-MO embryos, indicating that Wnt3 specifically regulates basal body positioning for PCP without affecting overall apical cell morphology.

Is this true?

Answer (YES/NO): NO